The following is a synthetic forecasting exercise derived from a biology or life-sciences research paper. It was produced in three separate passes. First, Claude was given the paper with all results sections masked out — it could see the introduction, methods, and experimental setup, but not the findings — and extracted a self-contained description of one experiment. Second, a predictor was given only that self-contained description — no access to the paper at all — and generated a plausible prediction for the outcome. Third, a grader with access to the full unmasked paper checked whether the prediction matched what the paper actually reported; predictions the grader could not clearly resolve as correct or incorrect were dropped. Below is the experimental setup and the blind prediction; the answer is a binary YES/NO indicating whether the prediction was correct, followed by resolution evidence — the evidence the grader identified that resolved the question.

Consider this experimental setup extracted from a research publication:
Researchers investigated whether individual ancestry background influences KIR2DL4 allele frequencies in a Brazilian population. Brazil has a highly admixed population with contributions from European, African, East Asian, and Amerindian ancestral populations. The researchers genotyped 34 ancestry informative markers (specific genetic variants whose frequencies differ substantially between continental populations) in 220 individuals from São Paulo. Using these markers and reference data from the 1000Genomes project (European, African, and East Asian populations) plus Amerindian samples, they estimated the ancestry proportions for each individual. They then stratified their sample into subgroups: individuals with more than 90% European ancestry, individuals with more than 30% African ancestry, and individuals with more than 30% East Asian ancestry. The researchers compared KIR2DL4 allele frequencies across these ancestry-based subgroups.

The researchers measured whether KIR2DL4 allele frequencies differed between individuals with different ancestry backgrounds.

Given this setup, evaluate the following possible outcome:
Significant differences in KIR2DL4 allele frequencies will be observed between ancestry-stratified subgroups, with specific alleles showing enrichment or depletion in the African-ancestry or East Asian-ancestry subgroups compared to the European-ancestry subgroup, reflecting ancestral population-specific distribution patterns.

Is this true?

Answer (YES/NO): YES